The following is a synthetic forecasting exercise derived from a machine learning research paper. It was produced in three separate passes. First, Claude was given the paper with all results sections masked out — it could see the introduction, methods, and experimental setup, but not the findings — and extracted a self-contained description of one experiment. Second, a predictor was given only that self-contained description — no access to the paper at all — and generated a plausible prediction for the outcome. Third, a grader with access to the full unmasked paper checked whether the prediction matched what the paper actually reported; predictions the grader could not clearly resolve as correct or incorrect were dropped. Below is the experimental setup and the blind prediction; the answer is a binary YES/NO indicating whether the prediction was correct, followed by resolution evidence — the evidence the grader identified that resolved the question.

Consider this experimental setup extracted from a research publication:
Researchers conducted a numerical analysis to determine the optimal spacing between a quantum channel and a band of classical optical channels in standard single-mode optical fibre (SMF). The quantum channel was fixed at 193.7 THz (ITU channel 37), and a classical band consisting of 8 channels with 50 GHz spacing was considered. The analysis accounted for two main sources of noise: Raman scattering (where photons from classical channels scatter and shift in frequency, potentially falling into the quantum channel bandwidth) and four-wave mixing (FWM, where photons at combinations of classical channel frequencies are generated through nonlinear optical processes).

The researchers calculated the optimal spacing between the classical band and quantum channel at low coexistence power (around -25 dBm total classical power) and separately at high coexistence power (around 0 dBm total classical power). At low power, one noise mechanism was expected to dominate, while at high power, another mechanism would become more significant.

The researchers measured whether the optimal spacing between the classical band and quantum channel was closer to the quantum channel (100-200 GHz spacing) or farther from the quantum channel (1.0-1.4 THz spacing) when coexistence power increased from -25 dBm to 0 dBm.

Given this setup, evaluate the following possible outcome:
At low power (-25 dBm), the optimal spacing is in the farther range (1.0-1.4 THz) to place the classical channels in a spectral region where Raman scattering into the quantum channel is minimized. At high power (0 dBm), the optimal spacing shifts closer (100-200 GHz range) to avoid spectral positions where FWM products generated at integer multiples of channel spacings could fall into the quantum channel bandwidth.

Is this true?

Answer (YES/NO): NO